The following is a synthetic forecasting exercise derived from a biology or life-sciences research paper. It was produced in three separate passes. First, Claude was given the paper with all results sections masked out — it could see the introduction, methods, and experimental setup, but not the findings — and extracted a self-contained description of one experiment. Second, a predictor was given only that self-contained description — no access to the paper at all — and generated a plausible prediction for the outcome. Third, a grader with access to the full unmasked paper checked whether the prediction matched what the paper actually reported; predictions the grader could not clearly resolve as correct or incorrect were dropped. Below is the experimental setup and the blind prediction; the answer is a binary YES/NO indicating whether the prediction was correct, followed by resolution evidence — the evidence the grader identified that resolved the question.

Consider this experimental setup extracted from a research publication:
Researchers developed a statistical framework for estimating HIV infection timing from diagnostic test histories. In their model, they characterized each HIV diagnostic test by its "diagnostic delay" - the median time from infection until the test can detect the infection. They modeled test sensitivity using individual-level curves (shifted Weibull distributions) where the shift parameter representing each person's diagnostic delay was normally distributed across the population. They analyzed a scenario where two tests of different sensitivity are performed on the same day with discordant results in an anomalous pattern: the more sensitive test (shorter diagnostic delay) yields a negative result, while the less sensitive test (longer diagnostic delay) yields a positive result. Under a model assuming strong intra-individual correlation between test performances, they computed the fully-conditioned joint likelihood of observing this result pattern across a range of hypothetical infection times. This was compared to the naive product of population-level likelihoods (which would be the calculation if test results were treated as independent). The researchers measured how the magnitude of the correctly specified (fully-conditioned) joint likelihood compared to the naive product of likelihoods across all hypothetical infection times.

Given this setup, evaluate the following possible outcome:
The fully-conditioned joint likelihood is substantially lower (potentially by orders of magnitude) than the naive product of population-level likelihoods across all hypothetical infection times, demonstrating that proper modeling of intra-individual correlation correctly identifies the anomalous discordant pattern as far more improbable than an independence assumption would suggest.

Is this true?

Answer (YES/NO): YES